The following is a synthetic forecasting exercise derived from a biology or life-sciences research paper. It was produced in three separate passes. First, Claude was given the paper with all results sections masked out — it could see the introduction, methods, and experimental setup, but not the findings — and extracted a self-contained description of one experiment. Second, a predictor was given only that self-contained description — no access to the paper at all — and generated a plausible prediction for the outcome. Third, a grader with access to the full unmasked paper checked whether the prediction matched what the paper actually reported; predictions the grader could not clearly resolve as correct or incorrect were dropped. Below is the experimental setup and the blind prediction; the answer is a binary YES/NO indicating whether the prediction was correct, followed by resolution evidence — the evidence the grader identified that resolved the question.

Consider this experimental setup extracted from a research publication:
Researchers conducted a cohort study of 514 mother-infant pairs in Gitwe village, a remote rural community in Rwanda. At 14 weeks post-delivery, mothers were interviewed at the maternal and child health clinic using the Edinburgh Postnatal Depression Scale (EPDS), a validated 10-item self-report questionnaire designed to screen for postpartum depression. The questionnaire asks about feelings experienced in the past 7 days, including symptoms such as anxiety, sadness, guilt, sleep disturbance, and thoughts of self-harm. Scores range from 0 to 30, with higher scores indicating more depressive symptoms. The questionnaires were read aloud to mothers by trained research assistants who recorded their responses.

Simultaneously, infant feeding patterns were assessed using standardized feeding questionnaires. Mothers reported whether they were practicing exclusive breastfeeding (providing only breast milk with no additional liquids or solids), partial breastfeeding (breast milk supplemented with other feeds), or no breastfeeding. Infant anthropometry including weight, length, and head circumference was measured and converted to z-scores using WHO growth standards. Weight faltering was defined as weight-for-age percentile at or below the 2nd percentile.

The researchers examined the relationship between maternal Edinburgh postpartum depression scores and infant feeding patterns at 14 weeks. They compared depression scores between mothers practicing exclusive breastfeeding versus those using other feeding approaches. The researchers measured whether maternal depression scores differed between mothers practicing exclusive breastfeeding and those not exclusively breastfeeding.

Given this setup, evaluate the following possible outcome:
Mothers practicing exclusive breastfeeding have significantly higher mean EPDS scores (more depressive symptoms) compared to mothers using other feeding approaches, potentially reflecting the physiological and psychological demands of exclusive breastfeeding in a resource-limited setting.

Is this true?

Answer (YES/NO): NO